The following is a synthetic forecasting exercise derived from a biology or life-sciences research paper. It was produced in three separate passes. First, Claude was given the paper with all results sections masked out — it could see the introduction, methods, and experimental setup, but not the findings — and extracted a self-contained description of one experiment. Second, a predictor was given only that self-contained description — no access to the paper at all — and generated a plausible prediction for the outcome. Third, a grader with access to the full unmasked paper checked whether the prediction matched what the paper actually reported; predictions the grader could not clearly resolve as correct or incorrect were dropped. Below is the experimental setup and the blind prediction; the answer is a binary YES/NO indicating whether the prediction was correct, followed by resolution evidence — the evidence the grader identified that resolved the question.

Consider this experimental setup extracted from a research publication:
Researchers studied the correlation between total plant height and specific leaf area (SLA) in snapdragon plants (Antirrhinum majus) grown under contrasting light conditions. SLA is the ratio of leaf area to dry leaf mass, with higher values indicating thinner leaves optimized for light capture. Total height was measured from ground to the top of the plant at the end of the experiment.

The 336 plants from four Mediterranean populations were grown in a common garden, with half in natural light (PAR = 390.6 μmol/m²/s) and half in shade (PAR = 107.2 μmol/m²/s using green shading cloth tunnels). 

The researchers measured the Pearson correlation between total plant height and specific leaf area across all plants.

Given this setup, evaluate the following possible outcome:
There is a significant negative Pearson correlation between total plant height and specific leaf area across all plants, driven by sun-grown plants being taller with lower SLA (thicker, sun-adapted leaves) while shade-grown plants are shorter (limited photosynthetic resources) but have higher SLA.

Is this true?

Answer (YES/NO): NO